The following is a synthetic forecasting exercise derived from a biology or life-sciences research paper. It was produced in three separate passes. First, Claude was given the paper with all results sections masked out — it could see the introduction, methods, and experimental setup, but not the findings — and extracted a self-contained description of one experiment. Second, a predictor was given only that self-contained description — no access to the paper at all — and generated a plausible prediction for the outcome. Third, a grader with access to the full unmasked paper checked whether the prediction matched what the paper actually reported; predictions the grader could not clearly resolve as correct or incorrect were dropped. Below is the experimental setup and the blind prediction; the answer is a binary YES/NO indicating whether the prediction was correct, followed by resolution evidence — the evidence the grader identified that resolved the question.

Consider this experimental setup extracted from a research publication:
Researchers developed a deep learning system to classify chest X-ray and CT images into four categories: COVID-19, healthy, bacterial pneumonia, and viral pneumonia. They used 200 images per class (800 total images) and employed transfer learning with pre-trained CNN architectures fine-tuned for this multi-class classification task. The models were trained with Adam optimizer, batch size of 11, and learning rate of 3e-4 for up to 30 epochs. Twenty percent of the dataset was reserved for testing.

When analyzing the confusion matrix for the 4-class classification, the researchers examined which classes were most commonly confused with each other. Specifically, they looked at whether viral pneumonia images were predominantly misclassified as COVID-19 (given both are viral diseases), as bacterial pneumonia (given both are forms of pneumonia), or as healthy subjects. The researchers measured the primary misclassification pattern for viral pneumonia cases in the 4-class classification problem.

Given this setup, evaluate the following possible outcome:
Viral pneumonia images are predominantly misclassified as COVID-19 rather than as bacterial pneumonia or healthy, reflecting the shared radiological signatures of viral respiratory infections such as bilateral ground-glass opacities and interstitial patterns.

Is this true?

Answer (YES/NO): NO